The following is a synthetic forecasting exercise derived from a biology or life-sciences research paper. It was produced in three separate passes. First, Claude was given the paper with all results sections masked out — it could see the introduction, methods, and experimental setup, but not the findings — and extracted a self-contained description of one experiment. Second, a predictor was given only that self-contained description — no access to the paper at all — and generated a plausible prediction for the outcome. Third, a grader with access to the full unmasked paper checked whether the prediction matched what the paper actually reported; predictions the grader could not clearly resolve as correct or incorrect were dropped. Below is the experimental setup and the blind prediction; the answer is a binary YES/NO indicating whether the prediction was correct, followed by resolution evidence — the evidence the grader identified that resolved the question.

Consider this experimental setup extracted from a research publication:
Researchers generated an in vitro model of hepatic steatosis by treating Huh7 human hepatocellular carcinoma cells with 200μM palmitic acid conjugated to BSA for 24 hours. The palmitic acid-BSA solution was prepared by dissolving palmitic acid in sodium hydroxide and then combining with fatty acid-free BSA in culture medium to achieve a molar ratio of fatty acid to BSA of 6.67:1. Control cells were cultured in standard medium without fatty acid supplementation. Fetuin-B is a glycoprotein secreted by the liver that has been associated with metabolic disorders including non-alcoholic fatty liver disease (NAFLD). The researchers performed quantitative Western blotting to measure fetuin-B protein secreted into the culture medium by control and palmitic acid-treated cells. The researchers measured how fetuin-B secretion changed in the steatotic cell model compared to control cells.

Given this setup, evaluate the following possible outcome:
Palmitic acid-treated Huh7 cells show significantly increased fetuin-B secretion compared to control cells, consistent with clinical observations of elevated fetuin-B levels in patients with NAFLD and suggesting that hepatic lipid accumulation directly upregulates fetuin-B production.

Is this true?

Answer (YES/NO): NO